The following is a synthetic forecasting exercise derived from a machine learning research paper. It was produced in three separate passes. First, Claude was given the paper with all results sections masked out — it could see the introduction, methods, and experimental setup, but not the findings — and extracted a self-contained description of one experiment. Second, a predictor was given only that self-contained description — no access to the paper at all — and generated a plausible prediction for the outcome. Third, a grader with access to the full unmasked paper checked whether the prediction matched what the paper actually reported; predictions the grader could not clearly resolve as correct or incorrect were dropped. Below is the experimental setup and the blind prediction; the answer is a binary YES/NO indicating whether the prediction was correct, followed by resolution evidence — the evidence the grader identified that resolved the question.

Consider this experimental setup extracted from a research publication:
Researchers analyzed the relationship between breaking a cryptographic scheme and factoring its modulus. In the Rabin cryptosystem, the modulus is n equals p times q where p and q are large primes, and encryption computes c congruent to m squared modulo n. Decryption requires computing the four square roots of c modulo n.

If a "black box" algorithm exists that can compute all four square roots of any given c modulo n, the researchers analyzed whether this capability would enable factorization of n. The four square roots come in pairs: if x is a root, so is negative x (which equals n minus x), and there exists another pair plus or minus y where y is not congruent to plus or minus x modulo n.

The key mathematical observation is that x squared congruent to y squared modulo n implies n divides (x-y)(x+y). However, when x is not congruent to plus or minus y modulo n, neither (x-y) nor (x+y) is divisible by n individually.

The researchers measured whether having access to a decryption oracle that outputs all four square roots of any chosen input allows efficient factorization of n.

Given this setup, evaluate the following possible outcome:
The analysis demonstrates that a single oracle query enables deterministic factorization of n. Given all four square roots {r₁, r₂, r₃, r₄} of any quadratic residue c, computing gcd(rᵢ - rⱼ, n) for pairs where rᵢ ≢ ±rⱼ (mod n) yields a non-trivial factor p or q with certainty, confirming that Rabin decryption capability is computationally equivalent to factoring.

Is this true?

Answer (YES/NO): YES